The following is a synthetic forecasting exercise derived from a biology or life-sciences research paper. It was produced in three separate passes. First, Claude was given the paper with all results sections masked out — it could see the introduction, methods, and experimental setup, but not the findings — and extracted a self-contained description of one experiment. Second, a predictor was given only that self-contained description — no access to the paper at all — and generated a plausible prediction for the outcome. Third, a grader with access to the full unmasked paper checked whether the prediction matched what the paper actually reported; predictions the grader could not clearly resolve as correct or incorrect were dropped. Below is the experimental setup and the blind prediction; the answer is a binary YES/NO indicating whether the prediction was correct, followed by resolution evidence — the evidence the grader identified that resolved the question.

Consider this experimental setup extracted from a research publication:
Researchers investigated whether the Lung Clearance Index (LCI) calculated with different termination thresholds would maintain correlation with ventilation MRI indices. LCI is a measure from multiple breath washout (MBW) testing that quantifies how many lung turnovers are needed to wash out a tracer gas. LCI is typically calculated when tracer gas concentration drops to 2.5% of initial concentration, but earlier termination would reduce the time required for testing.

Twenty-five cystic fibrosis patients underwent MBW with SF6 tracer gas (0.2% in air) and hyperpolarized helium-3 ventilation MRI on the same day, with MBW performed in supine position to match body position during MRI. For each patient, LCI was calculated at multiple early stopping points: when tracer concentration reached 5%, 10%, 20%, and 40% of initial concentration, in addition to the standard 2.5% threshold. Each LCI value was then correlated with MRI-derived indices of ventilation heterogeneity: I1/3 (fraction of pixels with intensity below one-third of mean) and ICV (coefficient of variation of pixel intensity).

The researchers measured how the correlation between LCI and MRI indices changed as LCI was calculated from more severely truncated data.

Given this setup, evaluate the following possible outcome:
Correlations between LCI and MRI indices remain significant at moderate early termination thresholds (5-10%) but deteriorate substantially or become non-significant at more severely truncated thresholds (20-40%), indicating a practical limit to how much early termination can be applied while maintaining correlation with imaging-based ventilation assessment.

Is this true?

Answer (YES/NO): YES